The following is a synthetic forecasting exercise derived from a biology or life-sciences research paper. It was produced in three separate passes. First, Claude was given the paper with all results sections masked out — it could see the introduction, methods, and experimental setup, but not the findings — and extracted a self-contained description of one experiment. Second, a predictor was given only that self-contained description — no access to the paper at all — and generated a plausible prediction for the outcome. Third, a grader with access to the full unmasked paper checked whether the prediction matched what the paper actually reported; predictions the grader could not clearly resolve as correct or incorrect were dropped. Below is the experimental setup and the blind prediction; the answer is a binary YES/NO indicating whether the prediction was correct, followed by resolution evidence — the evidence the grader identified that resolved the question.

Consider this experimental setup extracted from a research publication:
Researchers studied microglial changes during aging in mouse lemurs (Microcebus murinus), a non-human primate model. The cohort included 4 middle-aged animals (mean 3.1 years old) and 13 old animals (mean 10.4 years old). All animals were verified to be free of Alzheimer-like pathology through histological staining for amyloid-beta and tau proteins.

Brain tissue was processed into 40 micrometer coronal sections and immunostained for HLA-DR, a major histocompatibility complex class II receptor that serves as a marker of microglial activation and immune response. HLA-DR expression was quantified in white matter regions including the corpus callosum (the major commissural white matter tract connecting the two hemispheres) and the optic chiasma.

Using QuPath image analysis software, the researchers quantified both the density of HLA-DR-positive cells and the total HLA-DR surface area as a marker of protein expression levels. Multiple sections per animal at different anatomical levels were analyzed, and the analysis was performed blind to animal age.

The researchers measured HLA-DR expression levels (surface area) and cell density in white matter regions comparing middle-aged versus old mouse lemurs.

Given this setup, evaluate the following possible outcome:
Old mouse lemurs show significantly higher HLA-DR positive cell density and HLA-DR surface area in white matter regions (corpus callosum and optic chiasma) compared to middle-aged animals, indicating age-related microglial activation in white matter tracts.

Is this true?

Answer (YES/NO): NO